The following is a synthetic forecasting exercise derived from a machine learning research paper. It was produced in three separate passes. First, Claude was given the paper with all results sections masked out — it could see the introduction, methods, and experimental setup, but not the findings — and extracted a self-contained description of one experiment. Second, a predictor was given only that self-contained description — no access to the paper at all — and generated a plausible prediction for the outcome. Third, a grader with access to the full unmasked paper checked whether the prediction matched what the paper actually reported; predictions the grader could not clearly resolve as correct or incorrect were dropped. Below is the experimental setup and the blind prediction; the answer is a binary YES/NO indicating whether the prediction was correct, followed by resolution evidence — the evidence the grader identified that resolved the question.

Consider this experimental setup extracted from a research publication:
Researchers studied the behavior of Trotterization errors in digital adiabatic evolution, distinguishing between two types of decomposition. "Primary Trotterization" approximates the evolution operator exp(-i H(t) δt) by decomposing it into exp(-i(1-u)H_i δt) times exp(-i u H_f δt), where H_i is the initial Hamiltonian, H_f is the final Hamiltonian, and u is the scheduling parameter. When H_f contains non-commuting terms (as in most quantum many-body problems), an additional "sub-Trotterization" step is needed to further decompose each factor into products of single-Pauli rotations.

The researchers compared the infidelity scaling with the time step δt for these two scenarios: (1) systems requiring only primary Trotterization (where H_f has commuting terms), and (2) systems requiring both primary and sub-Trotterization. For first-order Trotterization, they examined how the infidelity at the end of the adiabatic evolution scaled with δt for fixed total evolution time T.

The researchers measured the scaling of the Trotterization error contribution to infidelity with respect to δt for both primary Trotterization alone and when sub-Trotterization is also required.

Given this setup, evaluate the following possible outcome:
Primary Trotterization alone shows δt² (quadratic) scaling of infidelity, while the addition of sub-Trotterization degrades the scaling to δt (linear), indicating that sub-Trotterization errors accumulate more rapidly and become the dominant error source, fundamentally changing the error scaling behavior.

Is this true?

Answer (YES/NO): NO